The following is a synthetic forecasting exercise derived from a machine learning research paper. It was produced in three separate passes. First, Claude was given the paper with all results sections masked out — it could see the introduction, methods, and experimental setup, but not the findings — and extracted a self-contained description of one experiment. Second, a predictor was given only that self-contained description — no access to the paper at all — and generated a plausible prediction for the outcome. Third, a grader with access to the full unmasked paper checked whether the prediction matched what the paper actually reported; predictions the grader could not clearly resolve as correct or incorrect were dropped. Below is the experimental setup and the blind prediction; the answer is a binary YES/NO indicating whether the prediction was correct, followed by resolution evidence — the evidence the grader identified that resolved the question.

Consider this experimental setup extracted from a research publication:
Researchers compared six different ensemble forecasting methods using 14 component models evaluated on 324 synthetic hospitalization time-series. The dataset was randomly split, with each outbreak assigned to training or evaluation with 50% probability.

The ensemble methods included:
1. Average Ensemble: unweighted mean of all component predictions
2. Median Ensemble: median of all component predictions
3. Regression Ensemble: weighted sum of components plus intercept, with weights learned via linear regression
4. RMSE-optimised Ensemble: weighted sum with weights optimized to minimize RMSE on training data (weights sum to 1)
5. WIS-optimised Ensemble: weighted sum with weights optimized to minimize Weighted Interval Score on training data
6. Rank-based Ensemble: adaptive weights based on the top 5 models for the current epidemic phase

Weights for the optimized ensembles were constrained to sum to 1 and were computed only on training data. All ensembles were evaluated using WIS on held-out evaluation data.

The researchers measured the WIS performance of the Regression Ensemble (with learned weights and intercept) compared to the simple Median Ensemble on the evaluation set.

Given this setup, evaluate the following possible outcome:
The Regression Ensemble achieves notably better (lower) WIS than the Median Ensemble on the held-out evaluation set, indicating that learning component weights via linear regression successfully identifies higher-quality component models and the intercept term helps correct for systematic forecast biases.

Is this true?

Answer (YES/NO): NO